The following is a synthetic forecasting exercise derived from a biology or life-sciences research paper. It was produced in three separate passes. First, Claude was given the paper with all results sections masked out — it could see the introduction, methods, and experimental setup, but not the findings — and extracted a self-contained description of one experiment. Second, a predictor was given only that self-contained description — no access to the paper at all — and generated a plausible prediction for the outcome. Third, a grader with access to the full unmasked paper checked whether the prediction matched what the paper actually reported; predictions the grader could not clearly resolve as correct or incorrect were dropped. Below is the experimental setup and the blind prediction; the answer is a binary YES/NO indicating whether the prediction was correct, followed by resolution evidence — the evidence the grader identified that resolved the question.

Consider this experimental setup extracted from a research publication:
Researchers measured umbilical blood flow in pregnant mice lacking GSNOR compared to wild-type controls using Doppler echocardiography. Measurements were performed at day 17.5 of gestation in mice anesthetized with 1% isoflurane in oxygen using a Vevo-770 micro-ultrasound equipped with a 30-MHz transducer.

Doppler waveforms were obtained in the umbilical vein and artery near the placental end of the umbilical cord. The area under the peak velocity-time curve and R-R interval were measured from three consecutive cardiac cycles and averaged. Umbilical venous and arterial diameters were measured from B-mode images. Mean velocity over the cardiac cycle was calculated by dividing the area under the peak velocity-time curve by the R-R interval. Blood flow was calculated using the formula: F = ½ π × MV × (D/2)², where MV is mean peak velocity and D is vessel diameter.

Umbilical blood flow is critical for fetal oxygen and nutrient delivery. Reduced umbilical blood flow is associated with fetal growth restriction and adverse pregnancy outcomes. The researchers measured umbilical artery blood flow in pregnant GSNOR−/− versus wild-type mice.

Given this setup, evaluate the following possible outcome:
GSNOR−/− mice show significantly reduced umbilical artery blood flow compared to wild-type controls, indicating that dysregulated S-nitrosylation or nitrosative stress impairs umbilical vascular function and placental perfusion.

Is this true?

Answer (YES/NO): NO